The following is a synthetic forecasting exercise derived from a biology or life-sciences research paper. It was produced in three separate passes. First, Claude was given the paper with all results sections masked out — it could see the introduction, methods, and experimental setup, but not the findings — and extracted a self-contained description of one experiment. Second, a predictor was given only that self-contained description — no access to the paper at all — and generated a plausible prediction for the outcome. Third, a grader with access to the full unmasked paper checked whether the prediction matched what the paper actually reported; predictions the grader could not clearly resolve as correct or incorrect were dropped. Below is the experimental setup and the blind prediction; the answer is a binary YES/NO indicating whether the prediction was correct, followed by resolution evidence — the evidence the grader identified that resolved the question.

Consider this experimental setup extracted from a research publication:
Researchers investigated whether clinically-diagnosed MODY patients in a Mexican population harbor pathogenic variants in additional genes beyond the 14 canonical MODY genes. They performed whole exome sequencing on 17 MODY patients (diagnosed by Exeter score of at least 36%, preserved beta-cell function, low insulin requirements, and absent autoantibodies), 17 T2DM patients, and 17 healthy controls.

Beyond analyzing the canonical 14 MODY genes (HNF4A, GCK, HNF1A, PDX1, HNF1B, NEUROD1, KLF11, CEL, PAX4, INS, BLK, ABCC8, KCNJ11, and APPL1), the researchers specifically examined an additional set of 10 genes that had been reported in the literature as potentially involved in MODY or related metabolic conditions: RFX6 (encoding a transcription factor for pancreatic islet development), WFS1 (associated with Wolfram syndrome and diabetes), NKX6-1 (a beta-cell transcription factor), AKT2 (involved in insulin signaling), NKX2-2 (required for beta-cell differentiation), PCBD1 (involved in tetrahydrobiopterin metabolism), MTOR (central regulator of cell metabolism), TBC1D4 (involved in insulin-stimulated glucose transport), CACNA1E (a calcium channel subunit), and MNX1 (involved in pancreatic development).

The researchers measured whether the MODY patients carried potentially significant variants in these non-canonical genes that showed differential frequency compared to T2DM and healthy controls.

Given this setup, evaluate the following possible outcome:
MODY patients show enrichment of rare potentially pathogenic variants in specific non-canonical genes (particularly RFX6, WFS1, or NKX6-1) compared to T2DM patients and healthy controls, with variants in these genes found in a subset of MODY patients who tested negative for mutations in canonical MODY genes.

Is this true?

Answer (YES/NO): NO